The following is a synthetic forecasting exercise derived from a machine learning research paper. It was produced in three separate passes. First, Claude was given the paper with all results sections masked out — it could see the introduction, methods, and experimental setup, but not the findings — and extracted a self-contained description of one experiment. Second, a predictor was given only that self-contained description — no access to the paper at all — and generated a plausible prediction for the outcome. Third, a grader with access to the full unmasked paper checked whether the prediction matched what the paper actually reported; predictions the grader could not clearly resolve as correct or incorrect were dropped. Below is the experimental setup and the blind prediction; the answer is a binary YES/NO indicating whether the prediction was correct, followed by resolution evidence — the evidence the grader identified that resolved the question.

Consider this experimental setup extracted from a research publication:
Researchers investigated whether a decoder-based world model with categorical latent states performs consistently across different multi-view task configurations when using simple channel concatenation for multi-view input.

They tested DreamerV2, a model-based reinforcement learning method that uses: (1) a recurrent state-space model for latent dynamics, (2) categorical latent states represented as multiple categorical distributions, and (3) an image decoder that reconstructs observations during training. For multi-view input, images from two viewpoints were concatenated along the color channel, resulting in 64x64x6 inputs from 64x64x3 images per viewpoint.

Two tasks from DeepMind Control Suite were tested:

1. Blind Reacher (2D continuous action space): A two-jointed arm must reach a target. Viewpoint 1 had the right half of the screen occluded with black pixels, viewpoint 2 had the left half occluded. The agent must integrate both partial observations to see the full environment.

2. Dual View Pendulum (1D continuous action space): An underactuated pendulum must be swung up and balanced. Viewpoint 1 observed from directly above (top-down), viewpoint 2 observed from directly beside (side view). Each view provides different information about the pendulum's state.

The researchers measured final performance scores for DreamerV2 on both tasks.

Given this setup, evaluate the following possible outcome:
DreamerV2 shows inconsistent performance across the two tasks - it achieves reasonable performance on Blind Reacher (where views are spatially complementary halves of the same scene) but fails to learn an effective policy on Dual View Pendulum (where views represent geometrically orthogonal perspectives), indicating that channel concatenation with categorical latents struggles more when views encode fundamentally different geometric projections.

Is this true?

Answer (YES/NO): NO